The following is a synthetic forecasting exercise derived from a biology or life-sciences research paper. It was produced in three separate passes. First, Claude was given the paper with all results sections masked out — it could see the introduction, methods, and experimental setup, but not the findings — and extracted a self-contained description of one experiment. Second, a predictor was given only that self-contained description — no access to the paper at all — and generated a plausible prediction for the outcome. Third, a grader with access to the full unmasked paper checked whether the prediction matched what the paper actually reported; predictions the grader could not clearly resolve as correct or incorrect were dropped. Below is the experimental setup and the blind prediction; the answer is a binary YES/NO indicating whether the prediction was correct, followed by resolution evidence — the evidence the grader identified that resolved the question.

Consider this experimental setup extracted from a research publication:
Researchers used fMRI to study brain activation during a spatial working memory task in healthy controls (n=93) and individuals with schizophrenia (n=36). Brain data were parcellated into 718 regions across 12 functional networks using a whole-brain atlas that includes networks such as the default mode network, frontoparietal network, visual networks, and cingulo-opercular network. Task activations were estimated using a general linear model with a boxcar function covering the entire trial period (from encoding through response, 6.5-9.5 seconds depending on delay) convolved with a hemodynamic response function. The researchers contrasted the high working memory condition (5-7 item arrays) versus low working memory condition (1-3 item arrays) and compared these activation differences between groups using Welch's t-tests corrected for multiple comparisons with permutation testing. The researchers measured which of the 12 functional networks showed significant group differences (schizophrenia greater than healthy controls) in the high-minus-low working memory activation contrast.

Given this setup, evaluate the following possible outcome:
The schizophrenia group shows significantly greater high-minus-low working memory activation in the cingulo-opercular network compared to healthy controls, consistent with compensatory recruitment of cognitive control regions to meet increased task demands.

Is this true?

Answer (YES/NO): NO